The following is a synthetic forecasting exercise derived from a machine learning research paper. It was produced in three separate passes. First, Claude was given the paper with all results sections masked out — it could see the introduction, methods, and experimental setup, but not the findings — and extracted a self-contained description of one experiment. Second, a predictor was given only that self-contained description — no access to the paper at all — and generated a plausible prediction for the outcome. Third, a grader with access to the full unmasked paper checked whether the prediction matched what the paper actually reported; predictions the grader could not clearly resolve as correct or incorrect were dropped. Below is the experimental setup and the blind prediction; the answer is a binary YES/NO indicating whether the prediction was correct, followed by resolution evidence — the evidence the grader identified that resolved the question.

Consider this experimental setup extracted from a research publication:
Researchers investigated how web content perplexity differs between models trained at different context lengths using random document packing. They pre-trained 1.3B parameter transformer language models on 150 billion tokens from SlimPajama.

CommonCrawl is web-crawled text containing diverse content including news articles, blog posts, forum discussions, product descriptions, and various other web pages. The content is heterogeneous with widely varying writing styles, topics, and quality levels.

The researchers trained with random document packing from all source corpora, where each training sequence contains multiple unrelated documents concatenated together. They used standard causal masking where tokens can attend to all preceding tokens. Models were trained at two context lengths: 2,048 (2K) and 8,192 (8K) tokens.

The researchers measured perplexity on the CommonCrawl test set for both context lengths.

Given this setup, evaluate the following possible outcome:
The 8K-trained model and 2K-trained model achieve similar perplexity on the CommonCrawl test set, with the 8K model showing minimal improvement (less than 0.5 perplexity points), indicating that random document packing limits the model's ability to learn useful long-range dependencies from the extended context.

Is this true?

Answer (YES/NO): NO